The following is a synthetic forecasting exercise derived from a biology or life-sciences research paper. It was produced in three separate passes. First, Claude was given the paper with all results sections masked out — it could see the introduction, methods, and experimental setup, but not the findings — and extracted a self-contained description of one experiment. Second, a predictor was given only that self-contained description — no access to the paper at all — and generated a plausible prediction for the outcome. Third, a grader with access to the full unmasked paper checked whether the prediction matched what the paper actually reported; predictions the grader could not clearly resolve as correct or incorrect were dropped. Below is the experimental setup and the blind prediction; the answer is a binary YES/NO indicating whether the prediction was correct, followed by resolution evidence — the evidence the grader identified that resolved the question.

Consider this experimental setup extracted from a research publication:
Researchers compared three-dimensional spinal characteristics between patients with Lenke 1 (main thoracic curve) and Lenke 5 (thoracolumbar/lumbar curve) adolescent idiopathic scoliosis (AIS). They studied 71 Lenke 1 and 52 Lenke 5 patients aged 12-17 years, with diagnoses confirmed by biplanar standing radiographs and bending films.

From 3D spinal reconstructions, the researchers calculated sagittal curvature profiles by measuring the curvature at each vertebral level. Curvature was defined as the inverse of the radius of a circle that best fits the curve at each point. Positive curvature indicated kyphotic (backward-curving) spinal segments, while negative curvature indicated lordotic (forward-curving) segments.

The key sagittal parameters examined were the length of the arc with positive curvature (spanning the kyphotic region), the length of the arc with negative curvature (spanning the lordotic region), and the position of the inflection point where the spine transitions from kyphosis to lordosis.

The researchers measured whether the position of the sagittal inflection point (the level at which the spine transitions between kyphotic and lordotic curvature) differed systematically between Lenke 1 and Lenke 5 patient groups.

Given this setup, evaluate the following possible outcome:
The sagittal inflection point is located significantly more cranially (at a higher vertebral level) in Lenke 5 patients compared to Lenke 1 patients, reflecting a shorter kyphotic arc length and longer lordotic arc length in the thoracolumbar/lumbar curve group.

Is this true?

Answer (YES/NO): NO